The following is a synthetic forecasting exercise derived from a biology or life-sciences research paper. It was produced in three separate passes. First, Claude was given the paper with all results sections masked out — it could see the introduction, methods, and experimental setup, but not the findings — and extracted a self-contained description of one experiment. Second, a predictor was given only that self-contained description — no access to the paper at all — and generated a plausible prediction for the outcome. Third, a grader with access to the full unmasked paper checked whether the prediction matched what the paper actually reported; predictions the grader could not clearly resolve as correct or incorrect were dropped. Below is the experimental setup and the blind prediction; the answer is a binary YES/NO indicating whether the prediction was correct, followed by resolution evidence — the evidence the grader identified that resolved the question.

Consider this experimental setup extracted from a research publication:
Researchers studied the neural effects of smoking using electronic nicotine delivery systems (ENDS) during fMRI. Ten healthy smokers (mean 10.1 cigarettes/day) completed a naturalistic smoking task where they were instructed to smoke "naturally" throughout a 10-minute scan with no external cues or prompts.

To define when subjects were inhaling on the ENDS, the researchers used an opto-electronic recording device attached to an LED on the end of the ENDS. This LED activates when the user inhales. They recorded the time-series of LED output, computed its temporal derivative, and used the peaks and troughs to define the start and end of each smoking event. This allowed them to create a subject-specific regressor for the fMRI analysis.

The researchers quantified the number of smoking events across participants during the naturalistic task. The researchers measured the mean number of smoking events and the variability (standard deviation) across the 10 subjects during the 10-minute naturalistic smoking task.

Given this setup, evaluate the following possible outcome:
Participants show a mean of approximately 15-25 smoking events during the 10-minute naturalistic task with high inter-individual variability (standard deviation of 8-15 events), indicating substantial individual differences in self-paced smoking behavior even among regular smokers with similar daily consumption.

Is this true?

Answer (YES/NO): NO